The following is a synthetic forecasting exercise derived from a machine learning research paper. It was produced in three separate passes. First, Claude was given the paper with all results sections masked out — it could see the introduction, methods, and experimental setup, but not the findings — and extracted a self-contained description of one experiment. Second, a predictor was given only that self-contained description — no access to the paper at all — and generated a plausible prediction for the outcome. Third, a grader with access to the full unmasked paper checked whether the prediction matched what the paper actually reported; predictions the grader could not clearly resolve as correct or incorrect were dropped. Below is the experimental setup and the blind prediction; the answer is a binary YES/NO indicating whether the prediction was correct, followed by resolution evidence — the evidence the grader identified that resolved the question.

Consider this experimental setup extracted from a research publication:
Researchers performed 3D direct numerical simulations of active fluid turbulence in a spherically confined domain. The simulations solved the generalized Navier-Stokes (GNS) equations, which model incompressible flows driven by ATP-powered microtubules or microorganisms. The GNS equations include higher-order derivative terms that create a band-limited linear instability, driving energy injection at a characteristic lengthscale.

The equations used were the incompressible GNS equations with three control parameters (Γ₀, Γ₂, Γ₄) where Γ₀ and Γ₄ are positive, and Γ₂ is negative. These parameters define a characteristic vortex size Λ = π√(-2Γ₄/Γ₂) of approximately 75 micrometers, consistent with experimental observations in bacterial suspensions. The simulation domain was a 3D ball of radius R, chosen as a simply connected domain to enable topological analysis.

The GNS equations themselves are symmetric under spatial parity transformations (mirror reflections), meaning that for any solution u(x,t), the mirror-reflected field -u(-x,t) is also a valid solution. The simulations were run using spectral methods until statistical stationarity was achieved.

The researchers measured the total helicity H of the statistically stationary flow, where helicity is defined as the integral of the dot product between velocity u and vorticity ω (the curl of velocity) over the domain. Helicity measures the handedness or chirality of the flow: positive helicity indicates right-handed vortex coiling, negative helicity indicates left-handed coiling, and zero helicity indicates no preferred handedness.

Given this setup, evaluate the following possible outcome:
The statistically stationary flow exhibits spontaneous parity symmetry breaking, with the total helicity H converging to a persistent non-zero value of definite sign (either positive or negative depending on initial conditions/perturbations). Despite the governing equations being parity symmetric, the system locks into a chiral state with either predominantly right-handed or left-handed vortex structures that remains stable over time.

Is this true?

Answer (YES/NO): YES